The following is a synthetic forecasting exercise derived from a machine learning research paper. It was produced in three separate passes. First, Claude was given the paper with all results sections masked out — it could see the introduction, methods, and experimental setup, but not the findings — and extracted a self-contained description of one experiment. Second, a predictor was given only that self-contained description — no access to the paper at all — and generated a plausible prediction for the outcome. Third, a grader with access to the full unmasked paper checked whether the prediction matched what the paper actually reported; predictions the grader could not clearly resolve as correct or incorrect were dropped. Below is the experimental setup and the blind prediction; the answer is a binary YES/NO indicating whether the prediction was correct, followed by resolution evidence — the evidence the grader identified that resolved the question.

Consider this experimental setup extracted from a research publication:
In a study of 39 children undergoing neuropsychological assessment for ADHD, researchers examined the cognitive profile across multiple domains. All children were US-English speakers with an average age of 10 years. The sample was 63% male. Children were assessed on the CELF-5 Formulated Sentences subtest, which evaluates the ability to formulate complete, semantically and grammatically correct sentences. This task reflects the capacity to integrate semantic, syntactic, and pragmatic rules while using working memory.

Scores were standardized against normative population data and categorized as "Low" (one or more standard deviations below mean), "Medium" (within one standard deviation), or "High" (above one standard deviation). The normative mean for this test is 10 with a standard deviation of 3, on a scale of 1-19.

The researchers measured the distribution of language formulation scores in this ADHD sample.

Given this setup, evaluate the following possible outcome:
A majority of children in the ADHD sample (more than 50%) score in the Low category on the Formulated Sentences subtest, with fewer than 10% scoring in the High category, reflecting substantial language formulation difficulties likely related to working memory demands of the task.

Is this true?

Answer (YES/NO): NO